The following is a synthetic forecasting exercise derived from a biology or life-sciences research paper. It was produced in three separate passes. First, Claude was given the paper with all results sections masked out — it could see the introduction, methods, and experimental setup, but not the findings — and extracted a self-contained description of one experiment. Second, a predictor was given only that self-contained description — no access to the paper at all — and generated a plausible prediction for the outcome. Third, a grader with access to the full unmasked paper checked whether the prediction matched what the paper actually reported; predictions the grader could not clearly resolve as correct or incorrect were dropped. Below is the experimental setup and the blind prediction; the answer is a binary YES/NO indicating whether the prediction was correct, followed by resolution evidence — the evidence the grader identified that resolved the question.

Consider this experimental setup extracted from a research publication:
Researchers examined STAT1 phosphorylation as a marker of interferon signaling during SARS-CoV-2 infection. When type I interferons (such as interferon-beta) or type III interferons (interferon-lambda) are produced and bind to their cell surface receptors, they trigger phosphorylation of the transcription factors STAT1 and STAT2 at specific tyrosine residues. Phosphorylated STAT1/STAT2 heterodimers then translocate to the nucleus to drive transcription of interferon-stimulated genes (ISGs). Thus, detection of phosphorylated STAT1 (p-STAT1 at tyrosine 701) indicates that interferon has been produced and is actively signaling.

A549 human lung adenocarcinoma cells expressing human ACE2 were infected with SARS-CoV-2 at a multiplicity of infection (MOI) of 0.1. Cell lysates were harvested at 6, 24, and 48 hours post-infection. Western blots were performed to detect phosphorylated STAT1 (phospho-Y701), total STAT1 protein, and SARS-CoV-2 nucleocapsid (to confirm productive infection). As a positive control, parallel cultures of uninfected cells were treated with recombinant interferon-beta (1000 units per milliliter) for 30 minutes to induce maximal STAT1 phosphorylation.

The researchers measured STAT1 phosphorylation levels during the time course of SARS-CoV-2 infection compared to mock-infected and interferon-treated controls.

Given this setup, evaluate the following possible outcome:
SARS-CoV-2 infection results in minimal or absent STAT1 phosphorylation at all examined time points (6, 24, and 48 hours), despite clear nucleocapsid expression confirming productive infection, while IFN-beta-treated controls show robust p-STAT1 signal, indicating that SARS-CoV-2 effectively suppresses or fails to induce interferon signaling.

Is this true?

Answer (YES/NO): YES